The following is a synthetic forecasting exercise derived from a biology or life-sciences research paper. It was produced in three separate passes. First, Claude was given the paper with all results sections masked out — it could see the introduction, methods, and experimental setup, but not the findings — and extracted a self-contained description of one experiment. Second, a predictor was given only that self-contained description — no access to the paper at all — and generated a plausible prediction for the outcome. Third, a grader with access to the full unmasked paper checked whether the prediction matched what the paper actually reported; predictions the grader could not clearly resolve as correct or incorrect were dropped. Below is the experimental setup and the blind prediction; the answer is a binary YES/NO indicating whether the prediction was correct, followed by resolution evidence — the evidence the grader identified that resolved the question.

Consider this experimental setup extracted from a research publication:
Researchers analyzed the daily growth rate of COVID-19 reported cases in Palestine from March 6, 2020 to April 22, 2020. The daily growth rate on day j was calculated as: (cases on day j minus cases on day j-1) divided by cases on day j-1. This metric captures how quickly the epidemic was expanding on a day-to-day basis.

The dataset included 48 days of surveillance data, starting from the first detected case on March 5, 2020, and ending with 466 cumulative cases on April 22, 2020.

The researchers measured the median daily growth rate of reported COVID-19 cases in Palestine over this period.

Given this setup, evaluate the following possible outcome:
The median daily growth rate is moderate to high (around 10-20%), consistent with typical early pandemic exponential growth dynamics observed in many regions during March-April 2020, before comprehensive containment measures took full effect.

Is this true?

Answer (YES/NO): NO